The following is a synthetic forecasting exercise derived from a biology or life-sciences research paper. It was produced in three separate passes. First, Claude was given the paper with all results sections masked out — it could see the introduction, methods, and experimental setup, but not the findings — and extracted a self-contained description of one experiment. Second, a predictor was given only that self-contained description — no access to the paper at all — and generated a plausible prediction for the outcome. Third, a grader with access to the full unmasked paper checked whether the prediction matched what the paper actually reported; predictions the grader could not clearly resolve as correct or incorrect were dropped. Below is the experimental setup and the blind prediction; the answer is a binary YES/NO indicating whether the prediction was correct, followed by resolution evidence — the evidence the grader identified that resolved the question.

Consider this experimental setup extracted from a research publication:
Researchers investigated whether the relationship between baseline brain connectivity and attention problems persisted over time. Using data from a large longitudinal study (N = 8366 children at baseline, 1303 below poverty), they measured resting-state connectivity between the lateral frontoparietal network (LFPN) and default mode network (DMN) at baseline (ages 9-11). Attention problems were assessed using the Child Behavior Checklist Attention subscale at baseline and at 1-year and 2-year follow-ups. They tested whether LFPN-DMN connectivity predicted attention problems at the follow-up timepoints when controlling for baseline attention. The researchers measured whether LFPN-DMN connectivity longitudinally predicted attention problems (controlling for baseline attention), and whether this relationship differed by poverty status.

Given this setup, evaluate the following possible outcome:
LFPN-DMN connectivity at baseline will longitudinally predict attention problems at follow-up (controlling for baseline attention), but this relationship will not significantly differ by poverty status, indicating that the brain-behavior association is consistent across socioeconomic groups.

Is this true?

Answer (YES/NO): NO